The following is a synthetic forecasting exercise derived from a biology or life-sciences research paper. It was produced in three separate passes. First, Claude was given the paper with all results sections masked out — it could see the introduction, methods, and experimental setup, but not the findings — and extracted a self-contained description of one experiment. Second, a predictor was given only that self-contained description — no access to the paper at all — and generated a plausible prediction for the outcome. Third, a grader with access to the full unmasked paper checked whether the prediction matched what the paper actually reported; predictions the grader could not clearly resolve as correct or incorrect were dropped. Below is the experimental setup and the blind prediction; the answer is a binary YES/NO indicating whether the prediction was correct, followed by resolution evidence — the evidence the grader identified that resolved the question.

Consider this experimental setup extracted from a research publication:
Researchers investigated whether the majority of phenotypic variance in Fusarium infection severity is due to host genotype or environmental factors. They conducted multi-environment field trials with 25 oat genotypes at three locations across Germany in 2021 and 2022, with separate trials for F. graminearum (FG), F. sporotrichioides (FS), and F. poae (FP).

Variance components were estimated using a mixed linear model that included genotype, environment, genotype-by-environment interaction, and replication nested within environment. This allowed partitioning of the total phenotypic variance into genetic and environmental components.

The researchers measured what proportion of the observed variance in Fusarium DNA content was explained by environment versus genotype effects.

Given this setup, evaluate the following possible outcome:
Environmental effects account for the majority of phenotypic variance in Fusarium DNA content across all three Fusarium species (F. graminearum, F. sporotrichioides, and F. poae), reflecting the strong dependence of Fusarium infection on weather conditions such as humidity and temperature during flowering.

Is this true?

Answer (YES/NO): YES